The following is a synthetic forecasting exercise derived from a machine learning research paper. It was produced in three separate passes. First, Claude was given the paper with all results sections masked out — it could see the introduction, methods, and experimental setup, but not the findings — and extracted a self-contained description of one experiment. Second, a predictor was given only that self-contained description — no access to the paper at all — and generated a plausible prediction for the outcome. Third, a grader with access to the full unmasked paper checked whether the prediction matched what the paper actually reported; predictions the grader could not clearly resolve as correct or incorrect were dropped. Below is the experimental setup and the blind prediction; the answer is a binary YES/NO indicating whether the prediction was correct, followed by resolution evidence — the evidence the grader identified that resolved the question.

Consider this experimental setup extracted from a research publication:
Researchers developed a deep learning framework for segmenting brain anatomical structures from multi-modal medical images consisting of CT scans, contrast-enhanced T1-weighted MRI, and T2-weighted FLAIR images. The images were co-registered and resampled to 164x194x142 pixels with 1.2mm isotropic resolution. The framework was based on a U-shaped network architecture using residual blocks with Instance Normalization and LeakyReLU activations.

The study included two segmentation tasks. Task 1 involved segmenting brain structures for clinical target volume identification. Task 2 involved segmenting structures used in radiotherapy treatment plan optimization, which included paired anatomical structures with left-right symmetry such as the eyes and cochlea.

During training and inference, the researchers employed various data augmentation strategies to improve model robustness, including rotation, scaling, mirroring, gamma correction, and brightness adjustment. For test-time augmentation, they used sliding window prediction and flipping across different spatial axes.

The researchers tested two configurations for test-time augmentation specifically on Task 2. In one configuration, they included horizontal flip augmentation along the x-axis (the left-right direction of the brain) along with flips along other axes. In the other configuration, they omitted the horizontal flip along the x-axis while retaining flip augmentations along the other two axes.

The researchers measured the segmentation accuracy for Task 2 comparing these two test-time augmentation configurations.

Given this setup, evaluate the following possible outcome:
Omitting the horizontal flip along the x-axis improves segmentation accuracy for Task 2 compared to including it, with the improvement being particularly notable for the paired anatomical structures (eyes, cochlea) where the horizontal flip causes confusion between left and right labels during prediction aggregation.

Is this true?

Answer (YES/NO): YES